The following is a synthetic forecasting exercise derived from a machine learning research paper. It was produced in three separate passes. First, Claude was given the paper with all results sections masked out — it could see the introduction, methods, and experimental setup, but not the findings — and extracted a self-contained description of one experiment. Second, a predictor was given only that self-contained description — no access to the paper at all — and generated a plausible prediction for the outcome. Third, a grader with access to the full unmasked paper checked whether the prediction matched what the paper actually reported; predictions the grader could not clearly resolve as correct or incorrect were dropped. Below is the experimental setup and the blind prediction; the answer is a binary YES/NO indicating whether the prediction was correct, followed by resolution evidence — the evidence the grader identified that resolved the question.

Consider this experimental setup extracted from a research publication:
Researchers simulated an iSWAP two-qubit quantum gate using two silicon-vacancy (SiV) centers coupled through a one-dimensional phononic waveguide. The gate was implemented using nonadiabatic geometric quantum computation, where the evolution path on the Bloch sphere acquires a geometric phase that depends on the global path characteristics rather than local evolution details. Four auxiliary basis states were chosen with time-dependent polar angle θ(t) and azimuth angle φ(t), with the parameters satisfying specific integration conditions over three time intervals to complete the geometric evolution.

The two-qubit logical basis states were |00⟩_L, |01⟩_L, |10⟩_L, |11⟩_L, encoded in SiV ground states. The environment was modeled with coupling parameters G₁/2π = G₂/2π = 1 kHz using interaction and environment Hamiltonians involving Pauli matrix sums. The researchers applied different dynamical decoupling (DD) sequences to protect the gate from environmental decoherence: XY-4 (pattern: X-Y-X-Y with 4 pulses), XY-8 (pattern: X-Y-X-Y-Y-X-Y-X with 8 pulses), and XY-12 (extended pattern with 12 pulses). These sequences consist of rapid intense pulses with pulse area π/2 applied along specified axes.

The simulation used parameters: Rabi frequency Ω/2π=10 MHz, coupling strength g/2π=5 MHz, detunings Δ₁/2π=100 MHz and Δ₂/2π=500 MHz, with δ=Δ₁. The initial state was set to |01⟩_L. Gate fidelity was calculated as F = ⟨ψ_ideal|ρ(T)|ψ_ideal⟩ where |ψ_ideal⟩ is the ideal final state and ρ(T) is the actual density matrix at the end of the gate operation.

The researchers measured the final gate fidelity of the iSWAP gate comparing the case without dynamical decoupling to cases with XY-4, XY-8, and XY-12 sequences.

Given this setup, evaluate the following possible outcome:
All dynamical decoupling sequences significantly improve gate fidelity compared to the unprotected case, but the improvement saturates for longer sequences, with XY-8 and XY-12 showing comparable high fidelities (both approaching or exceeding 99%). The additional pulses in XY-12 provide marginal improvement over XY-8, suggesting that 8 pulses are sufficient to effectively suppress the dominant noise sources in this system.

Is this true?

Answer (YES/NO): YES